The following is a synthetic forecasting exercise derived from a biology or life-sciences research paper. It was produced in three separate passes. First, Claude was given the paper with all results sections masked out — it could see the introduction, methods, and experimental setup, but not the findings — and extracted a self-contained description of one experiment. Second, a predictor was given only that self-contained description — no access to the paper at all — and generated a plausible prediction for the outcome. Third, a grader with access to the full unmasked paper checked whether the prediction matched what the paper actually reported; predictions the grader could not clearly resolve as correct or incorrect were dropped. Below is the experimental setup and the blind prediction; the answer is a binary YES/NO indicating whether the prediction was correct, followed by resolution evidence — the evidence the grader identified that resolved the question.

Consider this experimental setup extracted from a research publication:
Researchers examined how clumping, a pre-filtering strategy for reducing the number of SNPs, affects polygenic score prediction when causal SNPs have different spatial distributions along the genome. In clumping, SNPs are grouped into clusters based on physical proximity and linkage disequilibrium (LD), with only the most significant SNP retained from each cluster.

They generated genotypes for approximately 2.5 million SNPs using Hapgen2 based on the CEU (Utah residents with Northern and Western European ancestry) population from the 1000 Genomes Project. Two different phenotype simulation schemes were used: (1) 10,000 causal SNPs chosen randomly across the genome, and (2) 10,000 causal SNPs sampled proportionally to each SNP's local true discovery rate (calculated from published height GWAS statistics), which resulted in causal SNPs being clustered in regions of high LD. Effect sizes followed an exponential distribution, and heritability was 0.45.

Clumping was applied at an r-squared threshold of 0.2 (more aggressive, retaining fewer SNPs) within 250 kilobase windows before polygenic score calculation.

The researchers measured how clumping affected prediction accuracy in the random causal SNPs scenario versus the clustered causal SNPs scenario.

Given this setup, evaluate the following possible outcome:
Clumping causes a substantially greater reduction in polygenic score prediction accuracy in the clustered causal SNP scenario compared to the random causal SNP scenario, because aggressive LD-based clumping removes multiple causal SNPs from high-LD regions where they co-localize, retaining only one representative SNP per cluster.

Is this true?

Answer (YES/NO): NO